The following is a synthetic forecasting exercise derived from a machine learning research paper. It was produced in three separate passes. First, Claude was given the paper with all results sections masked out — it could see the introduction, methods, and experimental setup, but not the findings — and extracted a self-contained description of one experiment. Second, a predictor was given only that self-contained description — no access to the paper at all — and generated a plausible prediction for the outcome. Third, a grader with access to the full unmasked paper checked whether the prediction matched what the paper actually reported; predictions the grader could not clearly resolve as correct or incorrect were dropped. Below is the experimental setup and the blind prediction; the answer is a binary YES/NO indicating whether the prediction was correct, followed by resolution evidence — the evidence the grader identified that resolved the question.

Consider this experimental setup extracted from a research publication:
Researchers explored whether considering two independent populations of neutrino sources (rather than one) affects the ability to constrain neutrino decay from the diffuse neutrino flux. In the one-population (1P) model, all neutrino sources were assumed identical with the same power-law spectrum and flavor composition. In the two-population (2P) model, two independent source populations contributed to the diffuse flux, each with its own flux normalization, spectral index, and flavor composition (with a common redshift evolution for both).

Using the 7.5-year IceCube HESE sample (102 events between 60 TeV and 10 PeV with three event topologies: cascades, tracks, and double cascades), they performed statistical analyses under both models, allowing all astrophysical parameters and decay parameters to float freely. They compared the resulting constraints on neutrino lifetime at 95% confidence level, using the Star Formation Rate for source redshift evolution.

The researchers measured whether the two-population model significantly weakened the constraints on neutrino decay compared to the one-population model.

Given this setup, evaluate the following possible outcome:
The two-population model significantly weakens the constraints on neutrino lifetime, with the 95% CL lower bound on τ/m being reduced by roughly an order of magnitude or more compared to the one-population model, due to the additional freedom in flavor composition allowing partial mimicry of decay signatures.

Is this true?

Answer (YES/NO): NO